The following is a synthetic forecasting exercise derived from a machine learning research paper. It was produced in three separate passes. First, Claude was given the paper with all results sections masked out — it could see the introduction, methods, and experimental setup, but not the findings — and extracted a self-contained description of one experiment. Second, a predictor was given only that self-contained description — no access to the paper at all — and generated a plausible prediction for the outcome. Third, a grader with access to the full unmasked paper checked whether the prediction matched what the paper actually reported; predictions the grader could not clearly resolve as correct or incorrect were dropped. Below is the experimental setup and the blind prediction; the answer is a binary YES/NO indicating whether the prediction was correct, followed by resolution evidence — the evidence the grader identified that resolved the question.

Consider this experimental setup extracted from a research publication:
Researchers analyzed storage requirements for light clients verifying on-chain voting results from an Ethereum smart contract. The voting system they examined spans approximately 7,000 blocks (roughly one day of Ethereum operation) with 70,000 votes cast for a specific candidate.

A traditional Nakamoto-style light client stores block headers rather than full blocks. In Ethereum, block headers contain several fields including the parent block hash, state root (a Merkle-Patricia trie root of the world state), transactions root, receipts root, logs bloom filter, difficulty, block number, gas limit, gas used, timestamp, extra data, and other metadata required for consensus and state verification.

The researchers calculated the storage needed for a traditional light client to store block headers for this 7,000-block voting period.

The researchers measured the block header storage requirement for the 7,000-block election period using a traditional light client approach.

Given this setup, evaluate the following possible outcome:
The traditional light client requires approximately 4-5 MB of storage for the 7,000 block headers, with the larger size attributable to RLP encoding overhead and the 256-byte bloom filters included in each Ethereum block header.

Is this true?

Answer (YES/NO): NO